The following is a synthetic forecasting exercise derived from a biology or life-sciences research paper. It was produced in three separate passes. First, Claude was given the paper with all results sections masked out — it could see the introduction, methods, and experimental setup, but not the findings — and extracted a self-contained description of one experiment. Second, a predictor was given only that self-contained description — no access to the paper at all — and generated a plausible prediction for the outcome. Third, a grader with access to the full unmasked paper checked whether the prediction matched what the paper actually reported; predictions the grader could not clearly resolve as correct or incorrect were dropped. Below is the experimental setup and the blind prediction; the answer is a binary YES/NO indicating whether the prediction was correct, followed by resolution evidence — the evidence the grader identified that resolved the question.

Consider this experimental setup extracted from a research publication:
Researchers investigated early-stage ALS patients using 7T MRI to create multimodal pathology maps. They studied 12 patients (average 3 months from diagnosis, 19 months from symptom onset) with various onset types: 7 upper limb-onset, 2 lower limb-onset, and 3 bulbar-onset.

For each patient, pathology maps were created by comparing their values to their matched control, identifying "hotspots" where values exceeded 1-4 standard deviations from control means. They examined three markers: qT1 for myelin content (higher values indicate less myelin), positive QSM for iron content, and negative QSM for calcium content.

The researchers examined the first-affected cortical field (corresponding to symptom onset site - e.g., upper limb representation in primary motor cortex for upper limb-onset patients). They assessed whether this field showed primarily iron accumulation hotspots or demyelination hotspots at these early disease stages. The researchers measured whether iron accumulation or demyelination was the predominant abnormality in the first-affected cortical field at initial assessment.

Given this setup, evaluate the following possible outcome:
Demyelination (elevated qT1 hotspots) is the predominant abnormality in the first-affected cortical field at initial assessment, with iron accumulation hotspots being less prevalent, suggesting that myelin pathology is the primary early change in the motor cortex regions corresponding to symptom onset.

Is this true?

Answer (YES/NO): NO